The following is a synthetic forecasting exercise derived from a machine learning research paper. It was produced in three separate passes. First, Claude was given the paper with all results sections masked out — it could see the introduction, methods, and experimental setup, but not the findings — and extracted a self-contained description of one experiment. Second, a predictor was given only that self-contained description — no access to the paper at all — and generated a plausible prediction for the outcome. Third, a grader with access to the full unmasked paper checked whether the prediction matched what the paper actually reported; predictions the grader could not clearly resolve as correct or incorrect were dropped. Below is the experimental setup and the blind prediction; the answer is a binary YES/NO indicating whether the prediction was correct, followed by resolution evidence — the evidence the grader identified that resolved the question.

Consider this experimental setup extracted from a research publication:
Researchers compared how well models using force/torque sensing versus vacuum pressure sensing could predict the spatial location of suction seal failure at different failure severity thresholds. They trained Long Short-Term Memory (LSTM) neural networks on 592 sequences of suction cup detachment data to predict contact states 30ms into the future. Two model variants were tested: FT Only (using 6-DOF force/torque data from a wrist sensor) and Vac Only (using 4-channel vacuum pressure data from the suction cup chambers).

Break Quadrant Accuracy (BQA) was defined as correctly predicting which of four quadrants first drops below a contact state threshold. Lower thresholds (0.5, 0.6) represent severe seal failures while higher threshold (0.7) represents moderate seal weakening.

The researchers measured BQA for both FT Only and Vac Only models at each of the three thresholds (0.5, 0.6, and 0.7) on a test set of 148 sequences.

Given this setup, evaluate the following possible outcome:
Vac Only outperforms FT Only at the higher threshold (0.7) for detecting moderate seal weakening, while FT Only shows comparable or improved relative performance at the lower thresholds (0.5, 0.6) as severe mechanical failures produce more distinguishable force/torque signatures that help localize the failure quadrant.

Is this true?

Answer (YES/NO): NO